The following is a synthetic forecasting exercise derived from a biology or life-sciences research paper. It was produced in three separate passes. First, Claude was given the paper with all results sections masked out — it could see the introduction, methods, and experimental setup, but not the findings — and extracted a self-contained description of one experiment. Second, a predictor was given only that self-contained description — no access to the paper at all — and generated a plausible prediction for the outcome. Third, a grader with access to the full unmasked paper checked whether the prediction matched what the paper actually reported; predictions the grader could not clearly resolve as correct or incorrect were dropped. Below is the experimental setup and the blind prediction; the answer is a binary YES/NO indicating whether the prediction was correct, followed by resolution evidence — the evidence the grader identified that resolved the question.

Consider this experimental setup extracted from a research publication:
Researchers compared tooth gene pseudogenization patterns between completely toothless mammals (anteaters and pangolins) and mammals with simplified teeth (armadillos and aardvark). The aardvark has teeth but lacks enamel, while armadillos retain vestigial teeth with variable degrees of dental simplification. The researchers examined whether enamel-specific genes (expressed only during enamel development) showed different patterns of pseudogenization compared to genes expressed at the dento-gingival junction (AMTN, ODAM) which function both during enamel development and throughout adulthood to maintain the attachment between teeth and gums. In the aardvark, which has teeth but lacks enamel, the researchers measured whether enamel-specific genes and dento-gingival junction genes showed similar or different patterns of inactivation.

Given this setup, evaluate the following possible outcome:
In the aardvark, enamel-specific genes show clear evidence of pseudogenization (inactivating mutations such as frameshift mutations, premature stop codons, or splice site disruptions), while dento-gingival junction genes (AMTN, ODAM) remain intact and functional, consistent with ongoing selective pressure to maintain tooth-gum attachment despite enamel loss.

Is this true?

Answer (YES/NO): NO